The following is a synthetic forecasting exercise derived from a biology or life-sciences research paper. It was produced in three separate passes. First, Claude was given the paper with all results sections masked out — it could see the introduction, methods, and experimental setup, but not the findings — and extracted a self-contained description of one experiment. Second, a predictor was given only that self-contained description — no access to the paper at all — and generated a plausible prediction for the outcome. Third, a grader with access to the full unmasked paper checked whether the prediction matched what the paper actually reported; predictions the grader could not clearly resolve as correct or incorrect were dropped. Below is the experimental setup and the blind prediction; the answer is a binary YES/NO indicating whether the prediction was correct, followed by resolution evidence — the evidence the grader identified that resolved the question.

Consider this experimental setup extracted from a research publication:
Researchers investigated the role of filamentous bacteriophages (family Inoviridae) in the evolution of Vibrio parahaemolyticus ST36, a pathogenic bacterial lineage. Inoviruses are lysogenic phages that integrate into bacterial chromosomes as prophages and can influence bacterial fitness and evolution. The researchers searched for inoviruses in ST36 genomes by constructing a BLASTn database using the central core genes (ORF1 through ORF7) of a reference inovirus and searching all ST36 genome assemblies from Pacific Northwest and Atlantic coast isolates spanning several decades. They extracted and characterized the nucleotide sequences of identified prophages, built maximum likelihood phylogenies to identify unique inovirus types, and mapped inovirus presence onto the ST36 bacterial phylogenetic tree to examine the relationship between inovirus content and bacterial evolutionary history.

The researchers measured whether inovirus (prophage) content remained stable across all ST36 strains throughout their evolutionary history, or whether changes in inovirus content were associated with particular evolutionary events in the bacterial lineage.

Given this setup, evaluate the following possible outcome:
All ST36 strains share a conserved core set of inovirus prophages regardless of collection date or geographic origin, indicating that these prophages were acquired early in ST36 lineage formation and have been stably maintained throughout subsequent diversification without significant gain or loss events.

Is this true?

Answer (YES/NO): NO